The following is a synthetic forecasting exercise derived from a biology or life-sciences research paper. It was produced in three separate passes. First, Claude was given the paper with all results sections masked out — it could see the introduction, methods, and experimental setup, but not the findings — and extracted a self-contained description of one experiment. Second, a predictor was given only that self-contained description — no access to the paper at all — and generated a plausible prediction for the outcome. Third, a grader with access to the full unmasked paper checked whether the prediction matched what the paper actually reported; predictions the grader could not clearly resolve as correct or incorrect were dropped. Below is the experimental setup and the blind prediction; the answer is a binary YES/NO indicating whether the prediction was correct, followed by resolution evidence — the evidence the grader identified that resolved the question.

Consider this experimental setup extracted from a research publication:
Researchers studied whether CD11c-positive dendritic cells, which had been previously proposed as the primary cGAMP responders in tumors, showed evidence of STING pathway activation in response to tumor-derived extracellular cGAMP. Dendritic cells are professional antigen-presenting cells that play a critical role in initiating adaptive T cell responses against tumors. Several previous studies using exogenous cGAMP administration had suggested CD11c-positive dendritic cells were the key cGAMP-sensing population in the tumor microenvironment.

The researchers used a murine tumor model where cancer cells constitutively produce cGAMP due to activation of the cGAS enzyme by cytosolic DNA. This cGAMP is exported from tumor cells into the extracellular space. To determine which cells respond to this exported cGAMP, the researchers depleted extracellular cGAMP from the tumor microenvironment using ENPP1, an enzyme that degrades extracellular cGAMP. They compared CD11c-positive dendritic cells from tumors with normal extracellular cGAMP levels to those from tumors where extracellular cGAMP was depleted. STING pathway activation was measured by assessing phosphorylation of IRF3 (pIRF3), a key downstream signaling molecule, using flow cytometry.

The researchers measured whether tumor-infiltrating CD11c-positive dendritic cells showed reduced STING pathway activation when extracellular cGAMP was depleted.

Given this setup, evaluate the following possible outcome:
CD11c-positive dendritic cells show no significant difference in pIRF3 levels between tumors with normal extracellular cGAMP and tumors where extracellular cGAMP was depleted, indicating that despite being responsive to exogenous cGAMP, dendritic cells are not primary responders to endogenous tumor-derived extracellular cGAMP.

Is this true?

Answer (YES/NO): YES